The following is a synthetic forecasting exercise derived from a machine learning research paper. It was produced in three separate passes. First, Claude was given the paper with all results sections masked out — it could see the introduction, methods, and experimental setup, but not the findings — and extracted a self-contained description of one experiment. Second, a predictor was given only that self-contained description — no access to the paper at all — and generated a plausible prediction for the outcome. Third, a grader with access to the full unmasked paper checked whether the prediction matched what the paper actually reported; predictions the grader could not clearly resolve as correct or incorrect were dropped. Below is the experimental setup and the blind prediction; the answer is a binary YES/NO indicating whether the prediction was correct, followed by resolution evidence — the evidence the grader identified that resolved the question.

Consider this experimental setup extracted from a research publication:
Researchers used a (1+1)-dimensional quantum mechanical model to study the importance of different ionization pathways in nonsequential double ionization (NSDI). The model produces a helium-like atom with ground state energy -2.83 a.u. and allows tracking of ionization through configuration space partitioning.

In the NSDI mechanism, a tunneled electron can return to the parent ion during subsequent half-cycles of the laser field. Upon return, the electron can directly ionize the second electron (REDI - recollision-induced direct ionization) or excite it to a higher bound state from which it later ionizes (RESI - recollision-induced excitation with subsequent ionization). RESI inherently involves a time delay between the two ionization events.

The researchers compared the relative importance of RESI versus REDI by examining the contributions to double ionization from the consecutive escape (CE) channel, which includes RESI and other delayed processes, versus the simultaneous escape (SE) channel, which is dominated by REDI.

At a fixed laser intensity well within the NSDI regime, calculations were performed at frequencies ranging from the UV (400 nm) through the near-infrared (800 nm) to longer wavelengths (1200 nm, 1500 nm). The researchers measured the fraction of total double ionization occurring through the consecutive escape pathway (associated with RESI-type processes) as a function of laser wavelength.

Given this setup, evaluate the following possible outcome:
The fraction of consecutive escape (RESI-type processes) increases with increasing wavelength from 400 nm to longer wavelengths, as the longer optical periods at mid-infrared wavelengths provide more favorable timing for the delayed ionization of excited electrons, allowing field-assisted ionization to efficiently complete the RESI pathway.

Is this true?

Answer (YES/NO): NO